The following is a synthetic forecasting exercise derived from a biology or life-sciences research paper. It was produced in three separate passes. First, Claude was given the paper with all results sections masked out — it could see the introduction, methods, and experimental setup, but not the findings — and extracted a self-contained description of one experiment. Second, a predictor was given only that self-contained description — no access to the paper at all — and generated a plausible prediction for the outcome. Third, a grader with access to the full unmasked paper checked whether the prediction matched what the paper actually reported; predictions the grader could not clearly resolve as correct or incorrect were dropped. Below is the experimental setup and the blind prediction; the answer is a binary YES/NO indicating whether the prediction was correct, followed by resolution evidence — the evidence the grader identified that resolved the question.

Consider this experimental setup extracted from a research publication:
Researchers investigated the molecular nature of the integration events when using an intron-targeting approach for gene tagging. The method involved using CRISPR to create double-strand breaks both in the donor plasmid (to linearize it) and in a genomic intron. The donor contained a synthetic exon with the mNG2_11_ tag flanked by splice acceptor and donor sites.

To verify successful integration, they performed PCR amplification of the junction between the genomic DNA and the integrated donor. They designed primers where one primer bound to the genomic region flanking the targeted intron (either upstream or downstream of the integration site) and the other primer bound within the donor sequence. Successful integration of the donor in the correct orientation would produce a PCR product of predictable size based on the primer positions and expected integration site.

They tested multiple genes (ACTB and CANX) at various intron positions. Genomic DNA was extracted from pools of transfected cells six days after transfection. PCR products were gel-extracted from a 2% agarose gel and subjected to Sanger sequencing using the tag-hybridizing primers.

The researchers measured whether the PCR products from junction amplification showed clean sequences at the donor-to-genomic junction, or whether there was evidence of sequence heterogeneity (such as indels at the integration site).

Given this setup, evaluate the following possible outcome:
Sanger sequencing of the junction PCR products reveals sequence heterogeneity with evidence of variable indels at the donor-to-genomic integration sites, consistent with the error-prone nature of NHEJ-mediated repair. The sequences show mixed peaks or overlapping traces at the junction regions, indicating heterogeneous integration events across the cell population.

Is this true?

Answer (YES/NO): YES